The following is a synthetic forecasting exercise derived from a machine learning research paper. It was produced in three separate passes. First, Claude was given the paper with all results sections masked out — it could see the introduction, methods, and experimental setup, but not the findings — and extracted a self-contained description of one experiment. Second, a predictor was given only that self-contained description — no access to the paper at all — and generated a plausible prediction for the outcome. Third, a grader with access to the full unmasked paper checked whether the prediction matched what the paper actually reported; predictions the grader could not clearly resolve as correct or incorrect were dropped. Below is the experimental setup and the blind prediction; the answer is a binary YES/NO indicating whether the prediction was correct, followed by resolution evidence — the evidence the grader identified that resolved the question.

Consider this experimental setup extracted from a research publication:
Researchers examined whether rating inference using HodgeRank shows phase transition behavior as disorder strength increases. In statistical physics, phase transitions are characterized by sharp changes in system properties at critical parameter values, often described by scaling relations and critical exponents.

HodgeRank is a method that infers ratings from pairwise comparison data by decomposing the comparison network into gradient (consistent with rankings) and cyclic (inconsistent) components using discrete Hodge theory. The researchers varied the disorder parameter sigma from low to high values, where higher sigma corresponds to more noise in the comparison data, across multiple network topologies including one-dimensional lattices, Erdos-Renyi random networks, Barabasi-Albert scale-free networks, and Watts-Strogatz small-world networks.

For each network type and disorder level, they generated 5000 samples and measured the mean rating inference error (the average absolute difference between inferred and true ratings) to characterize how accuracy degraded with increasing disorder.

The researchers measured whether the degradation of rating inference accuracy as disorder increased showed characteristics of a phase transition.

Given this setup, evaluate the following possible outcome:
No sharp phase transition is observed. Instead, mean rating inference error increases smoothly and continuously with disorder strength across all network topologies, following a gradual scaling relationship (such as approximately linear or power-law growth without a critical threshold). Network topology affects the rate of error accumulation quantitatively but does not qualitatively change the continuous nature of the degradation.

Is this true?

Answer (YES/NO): NO